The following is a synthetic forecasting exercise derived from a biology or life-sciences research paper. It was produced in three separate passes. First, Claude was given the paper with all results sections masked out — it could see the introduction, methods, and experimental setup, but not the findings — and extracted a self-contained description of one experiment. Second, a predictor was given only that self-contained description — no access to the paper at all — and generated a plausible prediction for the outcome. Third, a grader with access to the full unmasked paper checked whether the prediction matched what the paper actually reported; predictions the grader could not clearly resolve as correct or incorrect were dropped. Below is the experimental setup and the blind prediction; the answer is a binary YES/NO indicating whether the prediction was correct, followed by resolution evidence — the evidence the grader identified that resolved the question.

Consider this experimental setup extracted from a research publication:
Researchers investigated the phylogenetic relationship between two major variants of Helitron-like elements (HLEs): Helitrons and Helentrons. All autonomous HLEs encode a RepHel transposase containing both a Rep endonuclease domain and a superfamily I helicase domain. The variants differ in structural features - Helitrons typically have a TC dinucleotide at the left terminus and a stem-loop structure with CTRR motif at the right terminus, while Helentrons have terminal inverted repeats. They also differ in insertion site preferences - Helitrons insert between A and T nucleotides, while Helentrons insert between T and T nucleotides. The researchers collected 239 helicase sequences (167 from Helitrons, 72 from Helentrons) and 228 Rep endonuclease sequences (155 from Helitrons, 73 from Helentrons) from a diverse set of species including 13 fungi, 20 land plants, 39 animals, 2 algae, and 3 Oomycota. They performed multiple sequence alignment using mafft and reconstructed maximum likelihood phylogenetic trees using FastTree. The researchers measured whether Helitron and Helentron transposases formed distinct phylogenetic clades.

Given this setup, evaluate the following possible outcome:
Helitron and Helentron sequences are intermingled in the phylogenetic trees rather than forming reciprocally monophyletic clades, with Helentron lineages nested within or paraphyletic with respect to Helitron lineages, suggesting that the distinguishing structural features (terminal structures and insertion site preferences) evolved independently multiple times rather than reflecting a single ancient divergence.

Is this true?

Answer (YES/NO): NO